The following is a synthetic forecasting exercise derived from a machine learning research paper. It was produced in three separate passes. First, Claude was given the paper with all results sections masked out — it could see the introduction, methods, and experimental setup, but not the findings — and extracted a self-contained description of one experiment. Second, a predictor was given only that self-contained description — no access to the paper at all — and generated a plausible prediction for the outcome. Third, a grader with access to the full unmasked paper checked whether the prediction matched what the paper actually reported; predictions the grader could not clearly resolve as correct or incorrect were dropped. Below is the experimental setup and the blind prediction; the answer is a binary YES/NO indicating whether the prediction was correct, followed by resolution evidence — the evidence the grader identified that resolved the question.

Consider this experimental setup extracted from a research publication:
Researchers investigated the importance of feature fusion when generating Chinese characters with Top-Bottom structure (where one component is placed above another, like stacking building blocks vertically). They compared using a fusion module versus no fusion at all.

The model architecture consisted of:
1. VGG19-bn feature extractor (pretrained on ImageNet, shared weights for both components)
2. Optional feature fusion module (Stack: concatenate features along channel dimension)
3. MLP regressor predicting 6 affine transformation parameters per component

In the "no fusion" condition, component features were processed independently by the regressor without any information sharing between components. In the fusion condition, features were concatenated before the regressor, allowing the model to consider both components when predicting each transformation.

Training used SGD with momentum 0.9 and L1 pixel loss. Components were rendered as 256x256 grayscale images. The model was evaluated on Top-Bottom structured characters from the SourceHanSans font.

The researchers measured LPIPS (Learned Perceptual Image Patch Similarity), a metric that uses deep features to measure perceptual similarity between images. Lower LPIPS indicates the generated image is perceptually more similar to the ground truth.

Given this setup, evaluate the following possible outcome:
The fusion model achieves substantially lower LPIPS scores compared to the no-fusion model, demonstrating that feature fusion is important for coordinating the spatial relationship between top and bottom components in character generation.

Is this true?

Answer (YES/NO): YES